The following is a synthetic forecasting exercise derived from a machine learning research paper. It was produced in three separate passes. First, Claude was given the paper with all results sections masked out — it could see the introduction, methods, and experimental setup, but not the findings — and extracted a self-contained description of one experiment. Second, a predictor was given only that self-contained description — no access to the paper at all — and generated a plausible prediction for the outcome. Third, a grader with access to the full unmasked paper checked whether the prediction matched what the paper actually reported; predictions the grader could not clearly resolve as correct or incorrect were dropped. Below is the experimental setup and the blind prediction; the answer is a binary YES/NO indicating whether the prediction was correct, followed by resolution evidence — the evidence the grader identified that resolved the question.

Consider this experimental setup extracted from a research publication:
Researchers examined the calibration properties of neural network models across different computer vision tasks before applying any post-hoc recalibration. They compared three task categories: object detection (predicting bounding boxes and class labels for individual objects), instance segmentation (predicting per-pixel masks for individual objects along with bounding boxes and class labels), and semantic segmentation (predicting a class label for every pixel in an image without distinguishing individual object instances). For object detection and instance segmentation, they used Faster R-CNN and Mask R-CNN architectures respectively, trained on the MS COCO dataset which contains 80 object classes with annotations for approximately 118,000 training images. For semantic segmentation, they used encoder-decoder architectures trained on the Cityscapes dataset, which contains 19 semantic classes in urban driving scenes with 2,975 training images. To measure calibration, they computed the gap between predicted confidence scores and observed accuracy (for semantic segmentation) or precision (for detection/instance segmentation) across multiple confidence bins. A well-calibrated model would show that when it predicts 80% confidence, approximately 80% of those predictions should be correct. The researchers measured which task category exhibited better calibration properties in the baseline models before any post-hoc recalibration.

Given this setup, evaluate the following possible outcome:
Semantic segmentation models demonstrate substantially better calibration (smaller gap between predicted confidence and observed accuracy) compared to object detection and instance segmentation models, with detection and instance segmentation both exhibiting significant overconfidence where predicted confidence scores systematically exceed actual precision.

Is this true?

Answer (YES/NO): YES